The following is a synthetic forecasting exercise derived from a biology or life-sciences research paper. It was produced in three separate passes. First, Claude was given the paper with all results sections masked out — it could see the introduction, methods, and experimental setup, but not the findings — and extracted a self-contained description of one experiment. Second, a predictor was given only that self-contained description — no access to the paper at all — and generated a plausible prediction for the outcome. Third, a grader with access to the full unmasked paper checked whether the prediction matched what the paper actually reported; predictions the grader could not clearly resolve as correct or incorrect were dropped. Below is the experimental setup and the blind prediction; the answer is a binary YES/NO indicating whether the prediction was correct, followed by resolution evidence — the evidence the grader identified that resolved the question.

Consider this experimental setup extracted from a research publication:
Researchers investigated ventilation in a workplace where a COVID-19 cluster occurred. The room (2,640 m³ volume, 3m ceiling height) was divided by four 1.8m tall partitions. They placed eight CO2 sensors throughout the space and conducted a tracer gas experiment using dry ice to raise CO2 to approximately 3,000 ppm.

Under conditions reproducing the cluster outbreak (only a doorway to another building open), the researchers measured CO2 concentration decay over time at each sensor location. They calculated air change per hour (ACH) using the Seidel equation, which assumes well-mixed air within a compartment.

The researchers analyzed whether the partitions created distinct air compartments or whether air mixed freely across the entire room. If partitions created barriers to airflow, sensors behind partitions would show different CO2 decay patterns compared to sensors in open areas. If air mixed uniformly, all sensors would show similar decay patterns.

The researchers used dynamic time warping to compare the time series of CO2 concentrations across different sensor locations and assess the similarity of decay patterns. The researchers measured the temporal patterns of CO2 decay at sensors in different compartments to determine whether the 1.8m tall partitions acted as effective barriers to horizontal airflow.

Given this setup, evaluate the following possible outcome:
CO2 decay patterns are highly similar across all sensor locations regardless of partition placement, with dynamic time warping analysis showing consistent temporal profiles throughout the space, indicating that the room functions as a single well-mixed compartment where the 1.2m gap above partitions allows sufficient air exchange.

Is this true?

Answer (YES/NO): NO